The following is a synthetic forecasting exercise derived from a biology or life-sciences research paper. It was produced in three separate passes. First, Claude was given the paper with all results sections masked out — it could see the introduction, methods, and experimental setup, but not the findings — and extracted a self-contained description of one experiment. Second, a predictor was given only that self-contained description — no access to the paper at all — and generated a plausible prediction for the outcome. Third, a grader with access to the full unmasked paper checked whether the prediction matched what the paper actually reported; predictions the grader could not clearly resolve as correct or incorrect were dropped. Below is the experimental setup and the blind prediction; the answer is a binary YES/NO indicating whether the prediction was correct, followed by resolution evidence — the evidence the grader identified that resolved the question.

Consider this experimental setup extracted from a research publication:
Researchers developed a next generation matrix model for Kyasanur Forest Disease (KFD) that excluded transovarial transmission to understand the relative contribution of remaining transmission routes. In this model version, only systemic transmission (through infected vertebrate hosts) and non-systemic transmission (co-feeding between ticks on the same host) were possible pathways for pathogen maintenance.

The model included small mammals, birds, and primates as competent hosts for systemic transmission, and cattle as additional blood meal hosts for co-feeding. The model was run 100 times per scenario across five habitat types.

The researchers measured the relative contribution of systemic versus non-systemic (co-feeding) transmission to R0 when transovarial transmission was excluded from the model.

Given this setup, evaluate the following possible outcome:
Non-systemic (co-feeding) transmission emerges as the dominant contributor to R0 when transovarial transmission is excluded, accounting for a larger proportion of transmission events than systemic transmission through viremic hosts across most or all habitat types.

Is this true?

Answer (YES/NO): NO